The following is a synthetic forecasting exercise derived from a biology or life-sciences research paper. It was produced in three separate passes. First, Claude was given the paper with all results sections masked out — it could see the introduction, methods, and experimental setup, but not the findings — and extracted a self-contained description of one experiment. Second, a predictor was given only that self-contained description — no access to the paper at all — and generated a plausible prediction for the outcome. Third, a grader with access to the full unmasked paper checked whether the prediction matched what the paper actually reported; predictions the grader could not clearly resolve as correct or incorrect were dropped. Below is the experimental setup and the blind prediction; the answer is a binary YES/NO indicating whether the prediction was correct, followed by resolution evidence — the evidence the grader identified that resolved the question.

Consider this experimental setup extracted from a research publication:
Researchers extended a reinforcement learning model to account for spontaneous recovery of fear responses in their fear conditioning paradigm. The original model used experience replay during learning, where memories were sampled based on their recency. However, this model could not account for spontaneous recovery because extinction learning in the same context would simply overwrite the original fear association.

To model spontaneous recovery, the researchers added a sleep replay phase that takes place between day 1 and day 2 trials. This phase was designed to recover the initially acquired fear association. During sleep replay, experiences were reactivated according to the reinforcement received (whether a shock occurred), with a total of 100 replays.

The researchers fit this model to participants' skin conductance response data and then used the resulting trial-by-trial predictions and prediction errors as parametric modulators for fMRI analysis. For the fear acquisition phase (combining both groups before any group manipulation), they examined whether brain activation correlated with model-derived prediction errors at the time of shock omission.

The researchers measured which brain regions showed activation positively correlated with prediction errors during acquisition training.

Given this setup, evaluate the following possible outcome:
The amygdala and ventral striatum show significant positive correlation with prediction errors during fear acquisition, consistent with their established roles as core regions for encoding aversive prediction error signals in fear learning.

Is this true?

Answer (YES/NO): NO